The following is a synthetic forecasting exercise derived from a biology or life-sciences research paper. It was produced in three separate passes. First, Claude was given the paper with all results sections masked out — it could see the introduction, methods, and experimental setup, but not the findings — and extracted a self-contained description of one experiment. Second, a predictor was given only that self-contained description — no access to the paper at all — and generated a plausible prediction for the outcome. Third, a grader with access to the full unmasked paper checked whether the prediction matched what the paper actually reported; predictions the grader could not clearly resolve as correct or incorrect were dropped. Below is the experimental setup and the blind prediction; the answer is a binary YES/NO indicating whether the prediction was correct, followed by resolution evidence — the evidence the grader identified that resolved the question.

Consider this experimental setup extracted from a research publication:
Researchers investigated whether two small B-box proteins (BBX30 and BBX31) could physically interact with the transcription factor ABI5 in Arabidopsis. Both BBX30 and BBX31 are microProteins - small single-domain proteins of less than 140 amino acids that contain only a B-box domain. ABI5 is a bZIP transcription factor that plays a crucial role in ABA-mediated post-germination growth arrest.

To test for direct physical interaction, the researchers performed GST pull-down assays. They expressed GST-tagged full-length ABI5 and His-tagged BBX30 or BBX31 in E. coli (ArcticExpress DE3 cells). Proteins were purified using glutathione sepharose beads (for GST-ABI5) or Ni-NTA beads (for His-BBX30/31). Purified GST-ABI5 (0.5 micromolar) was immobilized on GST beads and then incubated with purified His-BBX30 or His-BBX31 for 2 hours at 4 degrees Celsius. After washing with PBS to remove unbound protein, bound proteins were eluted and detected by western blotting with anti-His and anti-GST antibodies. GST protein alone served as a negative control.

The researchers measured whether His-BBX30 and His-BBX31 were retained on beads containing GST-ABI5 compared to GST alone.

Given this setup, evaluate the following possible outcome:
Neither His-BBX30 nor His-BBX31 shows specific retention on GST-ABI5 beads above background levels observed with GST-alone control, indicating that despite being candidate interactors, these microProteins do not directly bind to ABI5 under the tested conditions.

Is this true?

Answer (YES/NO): NO